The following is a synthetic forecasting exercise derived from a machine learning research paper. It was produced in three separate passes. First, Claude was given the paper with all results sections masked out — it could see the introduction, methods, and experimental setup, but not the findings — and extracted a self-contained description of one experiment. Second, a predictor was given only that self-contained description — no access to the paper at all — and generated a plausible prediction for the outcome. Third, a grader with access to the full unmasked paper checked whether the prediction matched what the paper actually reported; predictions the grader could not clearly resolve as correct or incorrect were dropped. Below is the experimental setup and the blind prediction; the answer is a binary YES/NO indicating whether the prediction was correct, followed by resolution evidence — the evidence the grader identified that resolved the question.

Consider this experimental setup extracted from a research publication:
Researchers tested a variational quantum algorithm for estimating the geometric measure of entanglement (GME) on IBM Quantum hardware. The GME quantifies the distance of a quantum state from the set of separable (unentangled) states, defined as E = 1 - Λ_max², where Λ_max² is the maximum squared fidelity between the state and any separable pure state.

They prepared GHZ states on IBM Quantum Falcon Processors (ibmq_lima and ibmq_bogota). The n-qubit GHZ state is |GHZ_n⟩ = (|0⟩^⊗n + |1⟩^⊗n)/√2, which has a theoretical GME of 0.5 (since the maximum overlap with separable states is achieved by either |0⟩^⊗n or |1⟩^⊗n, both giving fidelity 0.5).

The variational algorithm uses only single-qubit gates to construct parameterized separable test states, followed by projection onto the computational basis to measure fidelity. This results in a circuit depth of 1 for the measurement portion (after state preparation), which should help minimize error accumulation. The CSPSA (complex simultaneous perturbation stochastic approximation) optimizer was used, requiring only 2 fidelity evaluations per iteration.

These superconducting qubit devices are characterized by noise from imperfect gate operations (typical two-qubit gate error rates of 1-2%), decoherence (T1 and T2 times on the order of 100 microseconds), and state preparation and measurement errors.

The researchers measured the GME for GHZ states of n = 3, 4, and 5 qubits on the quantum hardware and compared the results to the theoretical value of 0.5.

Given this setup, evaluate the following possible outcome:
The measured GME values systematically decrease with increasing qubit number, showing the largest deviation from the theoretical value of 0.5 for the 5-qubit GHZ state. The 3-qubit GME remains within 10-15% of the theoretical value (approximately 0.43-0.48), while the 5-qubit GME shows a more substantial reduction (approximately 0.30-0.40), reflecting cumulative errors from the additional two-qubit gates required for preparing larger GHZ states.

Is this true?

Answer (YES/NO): NO